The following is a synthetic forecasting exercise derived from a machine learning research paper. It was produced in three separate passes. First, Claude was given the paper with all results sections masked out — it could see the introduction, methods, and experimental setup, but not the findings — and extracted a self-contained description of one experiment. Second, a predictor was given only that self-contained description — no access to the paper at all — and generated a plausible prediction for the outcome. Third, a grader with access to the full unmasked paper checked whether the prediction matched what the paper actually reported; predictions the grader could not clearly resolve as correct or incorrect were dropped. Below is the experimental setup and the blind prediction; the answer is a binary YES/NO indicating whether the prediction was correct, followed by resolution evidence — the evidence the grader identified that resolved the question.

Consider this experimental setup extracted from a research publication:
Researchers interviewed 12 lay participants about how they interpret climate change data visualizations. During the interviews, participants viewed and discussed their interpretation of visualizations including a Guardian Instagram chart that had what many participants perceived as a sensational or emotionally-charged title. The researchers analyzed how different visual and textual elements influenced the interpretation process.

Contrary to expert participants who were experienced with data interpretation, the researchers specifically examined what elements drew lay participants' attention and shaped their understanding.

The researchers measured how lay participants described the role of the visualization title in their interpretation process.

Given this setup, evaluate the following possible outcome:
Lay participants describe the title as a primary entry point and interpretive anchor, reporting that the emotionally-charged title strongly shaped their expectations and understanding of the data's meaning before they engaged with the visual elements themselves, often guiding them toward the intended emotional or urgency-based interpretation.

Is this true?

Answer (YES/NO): NO